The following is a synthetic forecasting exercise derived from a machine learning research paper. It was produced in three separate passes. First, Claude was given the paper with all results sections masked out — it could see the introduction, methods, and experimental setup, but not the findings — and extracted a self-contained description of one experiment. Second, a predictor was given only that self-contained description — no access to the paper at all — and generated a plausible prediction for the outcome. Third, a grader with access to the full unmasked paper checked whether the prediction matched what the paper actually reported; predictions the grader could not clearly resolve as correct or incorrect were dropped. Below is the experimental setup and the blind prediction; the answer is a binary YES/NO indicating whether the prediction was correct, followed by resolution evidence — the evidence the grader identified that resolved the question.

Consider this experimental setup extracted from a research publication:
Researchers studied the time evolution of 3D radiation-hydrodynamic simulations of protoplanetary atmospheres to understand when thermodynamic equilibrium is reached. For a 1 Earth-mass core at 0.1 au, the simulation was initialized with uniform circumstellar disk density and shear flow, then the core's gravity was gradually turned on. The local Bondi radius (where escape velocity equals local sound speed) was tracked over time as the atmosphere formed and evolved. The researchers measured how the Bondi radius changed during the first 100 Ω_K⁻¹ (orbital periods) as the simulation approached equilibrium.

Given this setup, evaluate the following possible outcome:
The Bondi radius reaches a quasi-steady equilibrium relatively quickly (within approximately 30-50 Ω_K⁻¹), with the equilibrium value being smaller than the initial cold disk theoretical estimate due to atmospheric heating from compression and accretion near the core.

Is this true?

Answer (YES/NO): NO